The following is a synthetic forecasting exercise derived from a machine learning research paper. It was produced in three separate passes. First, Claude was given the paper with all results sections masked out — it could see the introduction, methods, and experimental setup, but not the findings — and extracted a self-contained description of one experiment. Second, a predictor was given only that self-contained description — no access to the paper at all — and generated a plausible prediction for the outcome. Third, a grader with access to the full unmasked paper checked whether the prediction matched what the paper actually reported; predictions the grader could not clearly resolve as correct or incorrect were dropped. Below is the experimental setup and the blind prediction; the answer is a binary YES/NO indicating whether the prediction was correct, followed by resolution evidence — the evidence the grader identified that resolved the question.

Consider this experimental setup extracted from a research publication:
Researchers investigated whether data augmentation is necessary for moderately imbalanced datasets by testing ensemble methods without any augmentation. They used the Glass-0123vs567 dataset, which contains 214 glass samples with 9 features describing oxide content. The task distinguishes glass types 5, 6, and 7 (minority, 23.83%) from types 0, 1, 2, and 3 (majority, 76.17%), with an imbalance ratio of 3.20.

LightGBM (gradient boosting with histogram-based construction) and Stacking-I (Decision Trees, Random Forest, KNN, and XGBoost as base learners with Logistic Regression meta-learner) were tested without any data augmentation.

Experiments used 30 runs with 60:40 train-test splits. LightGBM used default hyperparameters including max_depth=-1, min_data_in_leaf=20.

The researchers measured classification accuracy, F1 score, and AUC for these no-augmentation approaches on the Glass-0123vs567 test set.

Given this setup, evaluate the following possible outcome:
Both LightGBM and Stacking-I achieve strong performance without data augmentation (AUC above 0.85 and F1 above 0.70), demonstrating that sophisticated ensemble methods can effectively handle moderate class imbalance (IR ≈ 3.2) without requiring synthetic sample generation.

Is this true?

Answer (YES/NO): YES